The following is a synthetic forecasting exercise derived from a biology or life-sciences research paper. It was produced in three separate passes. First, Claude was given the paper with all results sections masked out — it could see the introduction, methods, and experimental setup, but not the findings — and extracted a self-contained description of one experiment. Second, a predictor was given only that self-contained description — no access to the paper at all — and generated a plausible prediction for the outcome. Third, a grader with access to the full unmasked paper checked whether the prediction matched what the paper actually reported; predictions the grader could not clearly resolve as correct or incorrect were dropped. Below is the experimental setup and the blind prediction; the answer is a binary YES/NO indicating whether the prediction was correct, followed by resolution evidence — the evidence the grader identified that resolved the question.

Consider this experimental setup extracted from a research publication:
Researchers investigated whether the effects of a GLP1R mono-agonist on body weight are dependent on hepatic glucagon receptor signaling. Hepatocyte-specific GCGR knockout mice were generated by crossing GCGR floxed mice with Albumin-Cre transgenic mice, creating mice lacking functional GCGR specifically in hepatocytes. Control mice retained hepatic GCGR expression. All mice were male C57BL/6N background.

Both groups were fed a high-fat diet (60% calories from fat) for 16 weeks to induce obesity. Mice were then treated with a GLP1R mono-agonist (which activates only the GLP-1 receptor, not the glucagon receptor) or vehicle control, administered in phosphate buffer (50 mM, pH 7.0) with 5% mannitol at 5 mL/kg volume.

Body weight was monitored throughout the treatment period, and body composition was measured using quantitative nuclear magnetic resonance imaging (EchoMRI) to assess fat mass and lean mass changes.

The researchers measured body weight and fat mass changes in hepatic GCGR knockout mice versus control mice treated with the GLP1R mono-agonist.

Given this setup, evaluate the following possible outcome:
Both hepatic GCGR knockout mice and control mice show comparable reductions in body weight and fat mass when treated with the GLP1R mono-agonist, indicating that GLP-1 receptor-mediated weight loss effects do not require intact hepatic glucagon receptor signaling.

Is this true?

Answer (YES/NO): YES